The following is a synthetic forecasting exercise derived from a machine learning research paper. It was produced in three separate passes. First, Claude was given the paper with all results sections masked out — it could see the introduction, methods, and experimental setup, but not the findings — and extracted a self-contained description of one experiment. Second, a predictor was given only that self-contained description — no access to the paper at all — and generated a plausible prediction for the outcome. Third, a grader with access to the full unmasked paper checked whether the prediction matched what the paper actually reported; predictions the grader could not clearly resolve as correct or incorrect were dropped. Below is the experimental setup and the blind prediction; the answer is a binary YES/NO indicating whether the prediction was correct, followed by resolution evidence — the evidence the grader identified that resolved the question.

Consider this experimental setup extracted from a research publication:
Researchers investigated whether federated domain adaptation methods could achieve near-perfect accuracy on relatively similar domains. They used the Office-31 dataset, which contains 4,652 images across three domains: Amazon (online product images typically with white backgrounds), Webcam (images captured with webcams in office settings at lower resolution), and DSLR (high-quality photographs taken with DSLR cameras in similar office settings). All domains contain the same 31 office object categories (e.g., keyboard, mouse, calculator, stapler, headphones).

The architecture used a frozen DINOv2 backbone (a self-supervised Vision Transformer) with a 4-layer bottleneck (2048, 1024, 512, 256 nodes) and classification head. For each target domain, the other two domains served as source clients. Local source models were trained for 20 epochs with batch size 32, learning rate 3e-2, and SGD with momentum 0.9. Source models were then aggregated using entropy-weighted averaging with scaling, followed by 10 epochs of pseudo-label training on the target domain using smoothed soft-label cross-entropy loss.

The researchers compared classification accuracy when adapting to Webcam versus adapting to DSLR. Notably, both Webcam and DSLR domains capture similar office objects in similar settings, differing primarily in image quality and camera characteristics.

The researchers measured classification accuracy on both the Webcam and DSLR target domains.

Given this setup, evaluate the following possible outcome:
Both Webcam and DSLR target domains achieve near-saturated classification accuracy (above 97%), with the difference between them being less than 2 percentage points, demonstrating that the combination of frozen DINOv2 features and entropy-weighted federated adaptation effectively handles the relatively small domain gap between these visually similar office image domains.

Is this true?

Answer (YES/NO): YES